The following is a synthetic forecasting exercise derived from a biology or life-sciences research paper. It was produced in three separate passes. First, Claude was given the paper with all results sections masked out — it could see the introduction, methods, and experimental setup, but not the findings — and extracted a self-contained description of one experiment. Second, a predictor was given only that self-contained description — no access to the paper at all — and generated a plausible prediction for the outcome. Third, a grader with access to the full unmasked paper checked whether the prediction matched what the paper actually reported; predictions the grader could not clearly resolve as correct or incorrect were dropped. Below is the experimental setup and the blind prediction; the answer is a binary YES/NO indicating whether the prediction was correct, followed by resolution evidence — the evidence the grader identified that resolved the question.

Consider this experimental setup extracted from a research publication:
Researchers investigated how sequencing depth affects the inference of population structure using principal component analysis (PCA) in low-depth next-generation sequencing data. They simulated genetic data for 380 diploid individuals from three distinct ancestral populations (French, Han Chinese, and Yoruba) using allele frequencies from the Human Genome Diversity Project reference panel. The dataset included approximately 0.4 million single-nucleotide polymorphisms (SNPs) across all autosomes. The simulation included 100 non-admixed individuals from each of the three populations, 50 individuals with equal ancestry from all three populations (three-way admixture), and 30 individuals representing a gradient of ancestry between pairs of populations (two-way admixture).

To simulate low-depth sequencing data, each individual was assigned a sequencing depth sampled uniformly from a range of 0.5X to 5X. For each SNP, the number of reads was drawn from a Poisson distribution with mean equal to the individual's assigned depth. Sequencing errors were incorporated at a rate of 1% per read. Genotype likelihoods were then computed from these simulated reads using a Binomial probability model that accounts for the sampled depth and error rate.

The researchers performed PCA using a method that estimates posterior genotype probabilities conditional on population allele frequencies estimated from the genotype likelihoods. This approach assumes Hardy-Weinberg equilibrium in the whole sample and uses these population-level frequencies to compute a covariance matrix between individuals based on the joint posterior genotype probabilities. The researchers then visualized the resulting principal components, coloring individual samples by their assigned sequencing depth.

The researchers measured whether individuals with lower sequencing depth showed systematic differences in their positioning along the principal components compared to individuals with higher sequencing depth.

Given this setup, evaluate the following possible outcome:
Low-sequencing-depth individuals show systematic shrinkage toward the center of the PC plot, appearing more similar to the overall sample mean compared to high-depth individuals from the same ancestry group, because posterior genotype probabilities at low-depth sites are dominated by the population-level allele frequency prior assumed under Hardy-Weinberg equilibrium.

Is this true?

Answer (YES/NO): YES